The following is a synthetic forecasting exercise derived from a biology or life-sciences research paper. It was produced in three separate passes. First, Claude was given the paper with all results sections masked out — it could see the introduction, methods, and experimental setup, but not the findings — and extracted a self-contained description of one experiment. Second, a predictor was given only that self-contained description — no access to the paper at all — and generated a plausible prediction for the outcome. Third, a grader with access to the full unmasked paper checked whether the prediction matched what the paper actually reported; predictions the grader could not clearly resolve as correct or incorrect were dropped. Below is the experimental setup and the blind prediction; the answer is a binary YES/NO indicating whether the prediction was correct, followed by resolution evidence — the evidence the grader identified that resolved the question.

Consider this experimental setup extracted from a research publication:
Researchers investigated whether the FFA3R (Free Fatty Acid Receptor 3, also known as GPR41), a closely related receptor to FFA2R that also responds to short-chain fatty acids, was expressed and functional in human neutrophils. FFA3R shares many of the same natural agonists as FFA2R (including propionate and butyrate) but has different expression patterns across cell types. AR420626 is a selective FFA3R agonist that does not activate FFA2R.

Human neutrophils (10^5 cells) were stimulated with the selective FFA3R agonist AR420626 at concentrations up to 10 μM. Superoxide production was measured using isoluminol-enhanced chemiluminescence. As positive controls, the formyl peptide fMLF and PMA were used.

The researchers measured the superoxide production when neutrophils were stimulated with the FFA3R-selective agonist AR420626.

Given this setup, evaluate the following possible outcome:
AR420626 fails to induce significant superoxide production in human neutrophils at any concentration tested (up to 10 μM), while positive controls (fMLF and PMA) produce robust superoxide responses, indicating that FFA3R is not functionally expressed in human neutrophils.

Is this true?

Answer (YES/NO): YES